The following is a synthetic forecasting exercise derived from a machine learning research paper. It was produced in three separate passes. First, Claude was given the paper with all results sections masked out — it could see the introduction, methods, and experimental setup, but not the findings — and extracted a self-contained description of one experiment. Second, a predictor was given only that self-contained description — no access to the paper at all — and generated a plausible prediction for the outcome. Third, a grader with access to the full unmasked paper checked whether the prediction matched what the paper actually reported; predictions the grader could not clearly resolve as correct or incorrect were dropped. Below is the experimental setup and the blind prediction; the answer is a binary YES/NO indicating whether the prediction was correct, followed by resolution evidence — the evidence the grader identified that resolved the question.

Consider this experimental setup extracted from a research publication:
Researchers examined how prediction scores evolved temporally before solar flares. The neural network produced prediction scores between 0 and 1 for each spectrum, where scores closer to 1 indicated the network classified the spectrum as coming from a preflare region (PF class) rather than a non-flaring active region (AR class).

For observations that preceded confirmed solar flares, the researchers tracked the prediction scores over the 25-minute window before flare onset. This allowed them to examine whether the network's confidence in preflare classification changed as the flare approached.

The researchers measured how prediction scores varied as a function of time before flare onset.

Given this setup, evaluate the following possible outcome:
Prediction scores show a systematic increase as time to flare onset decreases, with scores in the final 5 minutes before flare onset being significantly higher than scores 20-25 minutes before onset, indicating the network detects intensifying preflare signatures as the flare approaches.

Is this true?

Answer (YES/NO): NO